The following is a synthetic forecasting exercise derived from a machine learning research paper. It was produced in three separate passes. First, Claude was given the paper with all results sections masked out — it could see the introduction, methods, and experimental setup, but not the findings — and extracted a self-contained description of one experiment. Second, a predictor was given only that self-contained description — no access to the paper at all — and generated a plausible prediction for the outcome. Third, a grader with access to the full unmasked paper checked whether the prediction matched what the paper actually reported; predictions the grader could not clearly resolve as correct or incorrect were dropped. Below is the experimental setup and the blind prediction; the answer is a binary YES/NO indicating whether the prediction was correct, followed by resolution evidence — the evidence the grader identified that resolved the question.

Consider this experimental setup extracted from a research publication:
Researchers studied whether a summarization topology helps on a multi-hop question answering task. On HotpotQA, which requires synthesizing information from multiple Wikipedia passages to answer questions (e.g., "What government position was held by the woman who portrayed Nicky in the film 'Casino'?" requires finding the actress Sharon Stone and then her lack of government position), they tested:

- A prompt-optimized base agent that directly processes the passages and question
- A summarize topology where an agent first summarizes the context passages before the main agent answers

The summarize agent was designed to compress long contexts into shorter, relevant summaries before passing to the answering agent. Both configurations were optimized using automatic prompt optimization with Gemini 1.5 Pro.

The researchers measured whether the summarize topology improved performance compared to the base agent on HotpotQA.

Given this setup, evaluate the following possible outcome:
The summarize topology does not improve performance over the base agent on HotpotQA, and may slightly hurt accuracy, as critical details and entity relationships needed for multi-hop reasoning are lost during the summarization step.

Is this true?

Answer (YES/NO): YES